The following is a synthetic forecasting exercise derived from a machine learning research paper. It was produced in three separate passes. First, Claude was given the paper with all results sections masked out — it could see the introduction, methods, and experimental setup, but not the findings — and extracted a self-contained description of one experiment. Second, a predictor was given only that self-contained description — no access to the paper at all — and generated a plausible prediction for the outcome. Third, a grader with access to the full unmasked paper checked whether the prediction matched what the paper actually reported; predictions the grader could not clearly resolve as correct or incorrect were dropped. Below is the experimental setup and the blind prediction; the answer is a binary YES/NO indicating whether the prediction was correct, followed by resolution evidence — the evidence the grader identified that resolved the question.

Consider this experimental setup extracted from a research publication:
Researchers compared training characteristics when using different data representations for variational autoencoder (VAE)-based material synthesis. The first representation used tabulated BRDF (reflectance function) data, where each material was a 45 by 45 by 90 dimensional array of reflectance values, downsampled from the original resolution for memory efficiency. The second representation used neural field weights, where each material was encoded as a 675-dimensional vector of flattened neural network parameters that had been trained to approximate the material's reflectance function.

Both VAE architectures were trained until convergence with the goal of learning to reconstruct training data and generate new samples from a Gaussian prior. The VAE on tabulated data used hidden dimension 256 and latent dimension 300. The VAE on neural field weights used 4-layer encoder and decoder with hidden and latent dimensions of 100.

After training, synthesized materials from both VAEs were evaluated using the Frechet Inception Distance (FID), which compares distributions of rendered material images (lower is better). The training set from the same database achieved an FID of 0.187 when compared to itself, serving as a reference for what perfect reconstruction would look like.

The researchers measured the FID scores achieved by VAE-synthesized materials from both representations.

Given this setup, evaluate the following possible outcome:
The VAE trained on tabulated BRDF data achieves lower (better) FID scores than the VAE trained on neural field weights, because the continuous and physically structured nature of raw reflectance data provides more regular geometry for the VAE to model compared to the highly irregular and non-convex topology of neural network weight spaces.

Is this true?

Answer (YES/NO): YES